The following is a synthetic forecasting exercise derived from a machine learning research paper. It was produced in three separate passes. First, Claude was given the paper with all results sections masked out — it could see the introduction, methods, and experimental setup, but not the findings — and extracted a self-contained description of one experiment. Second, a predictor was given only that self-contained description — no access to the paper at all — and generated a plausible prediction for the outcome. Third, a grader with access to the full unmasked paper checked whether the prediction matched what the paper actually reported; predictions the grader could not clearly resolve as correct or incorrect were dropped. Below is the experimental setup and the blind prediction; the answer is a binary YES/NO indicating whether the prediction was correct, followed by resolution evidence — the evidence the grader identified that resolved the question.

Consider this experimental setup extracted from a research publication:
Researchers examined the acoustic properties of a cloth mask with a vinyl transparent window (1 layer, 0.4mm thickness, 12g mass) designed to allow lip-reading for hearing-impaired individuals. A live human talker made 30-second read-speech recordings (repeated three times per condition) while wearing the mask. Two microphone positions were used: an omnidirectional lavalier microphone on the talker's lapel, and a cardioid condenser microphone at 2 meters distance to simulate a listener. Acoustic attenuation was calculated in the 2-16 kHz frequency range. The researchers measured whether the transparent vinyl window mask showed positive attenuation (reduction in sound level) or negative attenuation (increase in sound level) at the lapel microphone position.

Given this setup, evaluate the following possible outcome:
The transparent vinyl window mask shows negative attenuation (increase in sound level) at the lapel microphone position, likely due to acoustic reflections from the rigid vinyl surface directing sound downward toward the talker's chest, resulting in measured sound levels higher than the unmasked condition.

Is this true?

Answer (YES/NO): YES